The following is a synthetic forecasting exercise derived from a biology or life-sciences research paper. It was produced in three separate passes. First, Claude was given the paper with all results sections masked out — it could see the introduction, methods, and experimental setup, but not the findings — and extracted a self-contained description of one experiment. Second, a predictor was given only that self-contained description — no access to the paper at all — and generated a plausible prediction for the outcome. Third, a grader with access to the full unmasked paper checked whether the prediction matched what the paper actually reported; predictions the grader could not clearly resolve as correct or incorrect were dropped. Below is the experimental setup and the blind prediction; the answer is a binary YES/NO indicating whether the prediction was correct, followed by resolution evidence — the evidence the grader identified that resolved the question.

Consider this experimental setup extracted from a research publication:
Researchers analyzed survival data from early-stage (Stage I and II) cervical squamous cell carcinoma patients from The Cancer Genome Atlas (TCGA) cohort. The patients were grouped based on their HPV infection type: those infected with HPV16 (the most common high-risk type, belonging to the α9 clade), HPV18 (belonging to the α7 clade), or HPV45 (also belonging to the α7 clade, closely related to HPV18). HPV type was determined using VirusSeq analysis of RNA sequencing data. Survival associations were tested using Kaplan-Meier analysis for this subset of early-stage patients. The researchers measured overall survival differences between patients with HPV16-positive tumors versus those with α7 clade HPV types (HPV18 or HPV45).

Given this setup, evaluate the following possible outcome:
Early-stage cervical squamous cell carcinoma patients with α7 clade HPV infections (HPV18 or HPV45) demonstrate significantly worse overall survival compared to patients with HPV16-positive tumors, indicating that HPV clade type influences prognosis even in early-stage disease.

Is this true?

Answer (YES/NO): YES